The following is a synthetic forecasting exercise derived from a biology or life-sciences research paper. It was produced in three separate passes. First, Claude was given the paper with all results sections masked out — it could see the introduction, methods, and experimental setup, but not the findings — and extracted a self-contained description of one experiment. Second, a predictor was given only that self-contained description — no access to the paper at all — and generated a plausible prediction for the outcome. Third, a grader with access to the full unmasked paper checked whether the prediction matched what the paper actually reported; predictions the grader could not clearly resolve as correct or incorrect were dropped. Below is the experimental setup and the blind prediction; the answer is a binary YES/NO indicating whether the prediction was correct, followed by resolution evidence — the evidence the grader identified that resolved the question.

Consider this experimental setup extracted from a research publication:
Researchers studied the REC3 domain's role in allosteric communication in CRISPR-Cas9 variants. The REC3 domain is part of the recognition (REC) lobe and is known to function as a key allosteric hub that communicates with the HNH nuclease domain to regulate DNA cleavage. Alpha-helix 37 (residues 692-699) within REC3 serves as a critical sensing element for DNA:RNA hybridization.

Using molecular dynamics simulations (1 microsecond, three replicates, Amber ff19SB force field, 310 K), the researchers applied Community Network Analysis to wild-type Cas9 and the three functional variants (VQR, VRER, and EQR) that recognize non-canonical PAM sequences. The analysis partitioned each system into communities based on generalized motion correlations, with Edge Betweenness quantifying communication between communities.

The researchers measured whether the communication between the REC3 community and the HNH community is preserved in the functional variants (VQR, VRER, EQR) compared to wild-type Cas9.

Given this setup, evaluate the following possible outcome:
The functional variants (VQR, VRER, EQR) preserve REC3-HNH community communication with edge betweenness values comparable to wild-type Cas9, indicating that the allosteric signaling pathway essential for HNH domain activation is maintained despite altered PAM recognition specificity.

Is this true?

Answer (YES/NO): YES